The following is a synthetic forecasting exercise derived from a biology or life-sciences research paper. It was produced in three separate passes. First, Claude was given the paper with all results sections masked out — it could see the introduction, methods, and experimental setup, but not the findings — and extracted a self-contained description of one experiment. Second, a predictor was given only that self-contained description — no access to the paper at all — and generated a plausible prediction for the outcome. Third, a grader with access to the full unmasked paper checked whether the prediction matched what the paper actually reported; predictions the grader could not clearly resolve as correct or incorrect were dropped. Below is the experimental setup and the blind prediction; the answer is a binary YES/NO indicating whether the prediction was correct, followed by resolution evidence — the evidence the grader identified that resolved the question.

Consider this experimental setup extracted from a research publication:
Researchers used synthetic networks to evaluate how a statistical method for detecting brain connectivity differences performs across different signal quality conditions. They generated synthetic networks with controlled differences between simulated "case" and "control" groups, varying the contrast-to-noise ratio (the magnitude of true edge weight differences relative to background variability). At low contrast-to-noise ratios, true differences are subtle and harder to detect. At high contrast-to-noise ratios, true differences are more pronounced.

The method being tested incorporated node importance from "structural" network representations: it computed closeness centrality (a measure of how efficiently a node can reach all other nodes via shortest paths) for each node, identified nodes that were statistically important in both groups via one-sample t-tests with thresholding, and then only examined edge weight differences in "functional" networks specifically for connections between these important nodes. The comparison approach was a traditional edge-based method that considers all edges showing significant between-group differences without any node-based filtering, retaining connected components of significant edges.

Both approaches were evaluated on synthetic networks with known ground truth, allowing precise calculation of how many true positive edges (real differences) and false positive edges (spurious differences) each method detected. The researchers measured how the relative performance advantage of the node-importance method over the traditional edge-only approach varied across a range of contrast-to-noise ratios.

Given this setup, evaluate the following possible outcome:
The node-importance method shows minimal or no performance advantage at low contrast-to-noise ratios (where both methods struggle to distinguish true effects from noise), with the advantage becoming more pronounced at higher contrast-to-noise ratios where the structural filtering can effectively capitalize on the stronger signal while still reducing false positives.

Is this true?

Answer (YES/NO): NO